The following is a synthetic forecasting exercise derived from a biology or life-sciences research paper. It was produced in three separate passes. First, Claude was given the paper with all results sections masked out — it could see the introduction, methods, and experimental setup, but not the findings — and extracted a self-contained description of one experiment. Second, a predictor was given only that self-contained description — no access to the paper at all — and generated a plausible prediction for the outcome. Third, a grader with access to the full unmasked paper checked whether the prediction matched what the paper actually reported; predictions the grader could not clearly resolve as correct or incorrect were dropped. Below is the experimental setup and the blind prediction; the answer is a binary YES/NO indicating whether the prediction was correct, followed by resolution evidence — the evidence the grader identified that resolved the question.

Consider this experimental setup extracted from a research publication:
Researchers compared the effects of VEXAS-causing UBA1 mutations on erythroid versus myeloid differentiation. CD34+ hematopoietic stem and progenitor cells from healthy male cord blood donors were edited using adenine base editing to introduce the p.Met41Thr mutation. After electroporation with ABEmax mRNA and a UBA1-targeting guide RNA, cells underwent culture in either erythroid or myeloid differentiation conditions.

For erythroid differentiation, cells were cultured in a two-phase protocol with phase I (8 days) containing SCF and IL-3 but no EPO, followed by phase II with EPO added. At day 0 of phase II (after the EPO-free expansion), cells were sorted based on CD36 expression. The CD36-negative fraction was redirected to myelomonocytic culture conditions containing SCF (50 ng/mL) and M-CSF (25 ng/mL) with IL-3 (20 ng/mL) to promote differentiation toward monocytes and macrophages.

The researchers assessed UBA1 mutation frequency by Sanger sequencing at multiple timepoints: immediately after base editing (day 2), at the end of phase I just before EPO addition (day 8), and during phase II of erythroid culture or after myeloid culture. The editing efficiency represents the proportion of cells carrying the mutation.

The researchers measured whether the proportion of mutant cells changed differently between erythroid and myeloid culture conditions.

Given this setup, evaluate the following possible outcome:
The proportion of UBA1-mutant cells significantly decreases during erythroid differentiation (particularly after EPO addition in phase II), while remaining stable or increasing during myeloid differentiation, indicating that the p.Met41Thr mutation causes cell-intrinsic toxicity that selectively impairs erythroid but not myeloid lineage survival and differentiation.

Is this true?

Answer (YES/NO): NO